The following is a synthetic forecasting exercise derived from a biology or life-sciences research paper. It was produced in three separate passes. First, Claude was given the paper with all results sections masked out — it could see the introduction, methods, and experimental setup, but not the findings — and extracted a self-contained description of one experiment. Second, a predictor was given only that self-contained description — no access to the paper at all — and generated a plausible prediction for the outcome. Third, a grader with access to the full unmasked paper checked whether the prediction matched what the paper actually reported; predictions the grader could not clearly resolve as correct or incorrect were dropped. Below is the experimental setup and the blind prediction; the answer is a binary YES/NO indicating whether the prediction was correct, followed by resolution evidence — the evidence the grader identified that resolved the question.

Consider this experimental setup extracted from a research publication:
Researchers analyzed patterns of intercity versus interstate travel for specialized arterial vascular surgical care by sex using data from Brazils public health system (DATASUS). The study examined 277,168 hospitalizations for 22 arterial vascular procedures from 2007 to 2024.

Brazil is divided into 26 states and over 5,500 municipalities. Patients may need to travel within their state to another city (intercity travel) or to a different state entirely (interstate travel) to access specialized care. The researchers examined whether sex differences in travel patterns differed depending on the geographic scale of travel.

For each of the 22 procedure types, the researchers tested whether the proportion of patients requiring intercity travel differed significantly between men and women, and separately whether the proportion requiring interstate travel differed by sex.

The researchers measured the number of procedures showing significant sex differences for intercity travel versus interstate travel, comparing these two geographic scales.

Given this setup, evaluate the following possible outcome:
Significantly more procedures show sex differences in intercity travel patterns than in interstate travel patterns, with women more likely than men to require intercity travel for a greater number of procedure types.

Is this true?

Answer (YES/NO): NO